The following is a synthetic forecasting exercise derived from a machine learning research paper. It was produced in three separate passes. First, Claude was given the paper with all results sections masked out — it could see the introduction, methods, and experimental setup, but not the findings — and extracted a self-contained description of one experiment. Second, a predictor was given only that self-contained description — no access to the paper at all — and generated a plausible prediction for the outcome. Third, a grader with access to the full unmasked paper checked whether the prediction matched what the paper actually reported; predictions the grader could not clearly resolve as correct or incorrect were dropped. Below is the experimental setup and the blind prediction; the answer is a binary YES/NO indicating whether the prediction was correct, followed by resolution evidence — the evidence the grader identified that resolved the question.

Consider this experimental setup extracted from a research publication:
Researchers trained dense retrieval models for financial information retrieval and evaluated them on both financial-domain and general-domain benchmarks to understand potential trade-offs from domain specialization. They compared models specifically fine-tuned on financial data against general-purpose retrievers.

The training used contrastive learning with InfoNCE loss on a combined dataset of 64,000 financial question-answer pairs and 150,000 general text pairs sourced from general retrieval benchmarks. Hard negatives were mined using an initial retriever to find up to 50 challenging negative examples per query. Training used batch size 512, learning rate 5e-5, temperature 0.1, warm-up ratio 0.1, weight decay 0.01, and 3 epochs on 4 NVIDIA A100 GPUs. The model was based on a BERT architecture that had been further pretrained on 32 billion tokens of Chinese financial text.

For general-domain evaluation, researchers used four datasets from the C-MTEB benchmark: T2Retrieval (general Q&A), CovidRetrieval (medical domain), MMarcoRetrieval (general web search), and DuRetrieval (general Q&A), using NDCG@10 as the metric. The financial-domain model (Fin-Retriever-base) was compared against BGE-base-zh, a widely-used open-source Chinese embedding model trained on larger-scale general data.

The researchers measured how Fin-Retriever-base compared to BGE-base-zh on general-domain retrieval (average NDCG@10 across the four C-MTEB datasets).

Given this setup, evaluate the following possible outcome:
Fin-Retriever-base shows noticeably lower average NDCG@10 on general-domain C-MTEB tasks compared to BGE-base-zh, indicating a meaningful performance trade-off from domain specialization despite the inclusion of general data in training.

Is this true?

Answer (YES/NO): NO